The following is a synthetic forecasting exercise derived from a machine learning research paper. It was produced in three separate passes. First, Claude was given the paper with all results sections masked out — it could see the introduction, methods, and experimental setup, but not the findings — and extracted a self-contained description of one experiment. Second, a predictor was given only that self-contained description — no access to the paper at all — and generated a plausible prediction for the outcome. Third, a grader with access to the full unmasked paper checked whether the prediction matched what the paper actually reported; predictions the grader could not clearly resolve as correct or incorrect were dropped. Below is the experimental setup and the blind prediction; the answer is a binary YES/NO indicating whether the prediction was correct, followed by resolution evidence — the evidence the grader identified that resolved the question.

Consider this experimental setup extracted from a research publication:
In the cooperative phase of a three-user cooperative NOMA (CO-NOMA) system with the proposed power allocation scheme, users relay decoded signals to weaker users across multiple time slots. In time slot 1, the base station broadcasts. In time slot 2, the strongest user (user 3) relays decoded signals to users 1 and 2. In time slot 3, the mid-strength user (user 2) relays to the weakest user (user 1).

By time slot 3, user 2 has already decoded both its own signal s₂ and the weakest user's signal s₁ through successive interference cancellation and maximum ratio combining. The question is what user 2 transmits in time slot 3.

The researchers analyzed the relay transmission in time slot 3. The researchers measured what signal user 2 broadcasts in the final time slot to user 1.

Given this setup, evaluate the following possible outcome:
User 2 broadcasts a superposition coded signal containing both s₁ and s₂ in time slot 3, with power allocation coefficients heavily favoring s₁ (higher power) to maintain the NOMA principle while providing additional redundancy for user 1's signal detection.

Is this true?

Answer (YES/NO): NO